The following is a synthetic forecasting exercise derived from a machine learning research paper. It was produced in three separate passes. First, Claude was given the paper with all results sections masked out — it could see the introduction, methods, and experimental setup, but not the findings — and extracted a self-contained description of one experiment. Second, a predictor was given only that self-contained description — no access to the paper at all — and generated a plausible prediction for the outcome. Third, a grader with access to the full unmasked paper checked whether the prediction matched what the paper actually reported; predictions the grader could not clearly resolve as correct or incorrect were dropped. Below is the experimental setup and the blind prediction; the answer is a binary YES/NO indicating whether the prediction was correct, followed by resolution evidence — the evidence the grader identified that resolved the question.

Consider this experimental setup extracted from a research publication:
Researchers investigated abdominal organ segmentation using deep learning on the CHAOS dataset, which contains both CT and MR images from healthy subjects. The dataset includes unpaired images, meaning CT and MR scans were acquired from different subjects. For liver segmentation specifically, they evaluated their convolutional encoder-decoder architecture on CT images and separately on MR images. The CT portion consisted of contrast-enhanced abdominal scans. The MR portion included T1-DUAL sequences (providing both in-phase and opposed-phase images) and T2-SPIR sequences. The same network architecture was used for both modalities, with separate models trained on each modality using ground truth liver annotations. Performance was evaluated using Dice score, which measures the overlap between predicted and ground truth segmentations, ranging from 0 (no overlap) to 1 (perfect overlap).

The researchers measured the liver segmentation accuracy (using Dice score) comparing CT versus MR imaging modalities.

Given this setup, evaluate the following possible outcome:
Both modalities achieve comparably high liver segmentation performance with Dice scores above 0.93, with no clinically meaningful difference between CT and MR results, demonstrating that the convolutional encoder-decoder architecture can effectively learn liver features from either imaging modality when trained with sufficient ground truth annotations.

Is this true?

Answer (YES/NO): NO